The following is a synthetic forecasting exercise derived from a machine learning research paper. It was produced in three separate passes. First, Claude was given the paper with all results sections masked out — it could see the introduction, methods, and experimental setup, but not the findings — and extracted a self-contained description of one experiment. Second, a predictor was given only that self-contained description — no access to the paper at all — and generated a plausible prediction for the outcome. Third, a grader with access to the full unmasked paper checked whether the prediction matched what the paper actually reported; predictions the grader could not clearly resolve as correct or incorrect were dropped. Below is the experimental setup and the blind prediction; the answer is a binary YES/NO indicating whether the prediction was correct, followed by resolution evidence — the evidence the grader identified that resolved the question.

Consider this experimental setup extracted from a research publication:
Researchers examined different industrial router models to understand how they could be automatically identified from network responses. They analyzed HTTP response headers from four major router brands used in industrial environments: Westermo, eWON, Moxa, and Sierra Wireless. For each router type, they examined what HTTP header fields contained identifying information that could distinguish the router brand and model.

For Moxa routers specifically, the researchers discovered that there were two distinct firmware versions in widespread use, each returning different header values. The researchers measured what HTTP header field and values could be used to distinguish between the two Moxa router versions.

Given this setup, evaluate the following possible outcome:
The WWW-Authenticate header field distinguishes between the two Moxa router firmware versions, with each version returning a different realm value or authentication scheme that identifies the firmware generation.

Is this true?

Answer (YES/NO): NO